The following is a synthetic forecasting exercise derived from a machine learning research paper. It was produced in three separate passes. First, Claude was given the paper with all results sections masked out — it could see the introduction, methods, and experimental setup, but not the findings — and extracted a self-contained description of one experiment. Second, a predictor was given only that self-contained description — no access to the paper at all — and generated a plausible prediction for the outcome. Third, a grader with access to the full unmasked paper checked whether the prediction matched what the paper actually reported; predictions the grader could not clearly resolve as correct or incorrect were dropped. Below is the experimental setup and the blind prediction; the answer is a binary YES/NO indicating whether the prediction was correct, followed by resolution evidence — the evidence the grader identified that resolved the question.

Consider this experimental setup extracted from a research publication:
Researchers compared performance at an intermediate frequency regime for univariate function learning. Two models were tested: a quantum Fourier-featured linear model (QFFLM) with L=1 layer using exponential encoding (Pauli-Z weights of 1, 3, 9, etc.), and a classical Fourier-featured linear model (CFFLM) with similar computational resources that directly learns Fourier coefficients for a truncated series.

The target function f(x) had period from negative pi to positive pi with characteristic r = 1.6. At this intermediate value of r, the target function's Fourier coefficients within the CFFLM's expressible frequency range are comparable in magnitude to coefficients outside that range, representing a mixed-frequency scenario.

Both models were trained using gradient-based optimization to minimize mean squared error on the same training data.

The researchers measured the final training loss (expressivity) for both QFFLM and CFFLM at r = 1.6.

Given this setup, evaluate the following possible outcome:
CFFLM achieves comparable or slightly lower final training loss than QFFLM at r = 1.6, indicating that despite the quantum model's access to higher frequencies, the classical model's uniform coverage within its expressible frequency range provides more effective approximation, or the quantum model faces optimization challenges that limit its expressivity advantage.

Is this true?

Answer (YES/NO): YES